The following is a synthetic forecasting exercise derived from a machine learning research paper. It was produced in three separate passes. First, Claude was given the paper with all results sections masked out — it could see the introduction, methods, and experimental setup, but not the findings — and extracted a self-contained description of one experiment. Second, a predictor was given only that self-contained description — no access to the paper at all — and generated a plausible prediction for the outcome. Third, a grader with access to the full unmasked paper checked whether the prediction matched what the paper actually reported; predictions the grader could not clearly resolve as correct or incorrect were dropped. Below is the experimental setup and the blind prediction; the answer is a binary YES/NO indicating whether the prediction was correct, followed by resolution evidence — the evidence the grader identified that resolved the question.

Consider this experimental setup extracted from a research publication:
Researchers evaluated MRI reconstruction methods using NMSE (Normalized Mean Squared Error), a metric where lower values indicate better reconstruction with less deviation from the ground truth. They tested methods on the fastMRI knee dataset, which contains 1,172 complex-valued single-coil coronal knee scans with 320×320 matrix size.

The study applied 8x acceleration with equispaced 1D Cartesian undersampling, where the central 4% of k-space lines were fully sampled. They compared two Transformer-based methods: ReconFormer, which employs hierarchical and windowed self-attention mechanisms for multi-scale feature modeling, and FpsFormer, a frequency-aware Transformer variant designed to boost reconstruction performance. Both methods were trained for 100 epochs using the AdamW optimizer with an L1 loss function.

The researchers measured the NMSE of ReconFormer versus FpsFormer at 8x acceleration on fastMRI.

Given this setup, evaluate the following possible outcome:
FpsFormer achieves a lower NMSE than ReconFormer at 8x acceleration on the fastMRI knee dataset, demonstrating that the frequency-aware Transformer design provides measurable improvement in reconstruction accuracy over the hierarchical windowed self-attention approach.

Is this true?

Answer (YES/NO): NO